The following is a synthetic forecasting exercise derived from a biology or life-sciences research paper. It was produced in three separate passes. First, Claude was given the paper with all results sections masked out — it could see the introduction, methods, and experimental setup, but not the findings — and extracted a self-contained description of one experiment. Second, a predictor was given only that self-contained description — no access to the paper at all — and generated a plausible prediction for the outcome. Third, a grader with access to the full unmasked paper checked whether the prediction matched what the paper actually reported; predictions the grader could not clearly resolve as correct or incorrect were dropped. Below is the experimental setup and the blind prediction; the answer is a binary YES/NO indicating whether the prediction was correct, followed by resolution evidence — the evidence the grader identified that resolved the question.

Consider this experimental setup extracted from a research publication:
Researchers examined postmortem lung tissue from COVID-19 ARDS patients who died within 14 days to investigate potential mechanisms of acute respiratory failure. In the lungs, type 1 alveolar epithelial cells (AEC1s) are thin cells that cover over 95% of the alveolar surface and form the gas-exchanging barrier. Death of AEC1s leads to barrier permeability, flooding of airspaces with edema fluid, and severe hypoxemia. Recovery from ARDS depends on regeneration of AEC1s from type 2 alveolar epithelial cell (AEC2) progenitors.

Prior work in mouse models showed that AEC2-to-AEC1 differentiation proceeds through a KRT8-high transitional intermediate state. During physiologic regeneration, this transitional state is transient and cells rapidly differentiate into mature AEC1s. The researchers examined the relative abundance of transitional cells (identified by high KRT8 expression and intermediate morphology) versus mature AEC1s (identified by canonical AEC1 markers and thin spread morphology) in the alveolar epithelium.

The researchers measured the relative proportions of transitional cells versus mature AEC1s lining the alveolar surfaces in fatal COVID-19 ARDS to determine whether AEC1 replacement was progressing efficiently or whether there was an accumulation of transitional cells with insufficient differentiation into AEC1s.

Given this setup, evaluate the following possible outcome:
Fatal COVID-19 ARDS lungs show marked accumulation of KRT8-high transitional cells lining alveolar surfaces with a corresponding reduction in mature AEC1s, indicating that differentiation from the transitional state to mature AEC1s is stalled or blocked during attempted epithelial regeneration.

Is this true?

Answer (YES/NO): YES